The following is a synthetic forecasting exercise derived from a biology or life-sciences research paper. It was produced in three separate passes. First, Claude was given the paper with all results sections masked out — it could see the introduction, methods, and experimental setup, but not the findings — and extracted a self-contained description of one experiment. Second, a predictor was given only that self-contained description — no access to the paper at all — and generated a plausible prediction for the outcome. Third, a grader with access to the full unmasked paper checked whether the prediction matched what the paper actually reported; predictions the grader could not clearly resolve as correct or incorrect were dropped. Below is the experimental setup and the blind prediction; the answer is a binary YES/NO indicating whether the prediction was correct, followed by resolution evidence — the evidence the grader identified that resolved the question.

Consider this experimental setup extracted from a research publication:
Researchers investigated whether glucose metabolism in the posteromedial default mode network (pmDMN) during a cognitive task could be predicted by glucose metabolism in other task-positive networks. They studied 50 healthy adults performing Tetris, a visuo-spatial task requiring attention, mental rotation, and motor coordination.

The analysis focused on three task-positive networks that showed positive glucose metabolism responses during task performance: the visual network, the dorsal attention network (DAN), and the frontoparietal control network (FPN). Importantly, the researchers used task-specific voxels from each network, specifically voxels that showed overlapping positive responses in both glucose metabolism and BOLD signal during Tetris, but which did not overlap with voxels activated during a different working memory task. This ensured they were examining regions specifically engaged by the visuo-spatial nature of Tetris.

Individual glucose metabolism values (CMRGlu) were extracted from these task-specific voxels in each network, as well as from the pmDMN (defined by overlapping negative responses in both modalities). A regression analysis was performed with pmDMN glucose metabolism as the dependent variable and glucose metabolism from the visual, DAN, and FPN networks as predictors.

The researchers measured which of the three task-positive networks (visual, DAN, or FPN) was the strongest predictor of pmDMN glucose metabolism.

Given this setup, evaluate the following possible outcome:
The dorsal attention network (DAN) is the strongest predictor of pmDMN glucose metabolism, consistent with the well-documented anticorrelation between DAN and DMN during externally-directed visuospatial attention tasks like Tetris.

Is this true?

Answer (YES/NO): NO